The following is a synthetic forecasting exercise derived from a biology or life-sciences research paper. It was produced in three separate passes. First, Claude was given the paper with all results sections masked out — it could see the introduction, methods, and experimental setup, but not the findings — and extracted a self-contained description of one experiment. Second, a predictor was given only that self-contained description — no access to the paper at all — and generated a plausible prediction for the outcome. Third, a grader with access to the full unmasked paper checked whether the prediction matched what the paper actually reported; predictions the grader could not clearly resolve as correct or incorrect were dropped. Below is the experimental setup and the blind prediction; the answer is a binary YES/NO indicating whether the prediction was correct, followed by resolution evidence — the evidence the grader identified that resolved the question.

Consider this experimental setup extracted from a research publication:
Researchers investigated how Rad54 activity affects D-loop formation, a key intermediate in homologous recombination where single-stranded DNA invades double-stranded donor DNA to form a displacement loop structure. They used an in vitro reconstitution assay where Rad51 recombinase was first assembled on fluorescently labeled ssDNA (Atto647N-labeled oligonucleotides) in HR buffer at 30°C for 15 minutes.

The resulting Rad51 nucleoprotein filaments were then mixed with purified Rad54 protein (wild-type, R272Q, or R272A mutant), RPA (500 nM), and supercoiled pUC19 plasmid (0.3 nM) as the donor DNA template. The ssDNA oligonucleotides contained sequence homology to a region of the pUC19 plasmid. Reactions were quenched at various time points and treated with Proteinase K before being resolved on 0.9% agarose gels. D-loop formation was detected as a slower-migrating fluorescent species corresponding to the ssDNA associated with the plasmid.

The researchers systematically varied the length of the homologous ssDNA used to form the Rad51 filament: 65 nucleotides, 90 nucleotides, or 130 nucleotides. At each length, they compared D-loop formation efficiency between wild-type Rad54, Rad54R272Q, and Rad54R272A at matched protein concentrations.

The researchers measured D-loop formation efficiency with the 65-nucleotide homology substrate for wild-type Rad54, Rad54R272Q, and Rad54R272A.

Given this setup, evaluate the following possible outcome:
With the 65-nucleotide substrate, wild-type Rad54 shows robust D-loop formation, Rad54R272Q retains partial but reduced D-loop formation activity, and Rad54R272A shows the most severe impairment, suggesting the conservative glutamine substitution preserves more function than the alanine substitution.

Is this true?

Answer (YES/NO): NO